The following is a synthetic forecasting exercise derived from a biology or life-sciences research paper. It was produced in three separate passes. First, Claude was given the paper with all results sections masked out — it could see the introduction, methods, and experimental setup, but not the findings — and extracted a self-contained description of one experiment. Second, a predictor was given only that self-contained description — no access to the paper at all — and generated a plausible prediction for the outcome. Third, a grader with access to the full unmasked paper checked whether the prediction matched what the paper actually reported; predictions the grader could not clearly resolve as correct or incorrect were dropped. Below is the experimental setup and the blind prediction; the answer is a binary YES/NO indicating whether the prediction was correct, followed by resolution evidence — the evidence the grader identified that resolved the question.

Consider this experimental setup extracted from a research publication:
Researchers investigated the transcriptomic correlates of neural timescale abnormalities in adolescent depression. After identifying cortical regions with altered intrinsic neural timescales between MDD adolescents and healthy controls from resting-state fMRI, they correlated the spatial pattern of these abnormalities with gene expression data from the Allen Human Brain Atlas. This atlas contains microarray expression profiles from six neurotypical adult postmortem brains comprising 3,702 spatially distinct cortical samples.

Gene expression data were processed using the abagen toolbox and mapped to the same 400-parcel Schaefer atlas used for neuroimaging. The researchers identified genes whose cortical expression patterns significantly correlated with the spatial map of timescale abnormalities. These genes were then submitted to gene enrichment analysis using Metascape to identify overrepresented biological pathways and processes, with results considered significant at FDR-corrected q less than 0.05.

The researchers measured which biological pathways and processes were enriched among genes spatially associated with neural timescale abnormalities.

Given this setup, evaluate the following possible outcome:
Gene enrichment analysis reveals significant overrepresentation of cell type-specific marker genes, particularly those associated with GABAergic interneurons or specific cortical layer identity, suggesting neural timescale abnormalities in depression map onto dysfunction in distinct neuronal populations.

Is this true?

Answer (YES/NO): NO